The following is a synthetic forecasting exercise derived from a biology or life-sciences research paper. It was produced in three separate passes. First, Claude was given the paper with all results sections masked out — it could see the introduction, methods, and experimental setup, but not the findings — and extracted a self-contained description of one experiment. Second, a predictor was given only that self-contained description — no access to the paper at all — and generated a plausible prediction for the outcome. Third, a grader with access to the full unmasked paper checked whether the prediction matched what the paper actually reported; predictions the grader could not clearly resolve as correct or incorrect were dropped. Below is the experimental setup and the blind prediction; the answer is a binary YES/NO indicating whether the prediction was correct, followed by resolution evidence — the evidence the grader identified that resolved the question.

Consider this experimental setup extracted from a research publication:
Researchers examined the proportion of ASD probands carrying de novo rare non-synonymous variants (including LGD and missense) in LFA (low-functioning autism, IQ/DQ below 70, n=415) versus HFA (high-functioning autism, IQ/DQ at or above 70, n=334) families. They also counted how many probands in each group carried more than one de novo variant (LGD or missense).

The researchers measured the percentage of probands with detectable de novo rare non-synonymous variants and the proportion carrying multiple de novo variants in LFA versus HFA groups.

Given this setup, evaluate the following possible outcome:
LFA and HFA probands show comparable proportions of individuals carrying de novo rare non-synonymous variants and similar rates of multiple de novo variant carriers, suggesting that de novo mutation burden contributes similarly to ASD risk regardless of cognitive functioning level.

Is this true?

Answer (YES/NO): NO